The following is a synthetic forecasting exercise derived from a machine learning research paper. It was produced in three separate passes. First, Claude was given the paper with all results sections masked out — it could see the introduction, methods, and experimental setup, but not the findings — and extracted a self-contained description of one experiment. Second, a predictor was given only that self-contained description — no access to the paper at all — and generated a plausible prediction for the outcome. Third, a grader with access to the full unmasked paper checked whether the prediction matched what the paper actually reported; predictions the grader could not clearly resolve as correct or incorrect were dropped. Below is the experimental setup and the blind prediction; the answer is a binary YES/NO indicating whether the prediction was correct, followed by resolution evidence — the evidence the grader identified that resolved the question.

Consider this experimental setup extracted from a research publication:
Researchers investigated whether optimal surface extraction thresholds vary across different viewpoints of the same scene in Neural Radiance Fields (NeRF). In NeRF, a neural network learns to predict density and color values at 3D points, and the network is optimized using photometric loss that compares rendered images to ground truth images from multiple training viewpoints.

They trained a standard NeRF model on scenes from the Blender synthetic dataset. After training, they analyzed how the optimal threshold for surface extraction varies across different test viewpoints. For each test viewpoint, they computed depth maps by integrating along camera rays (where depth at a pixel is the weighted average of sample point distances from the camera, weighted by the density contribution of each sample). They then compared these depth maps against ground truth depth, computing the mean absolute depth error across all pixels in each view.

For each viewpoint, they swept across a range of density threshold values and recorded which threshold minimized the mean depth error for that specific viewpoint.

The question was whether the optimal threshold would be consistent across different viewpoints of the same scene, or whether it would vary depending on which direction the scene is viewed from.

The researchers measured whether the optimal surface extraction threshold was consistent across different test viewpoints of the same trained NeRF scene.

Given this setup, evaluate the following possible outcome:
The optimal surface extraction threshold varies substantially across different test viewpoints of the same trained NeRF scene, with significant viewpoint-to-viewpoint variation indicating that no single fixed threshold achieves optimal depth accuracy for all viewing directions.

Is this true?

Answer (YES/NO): YES